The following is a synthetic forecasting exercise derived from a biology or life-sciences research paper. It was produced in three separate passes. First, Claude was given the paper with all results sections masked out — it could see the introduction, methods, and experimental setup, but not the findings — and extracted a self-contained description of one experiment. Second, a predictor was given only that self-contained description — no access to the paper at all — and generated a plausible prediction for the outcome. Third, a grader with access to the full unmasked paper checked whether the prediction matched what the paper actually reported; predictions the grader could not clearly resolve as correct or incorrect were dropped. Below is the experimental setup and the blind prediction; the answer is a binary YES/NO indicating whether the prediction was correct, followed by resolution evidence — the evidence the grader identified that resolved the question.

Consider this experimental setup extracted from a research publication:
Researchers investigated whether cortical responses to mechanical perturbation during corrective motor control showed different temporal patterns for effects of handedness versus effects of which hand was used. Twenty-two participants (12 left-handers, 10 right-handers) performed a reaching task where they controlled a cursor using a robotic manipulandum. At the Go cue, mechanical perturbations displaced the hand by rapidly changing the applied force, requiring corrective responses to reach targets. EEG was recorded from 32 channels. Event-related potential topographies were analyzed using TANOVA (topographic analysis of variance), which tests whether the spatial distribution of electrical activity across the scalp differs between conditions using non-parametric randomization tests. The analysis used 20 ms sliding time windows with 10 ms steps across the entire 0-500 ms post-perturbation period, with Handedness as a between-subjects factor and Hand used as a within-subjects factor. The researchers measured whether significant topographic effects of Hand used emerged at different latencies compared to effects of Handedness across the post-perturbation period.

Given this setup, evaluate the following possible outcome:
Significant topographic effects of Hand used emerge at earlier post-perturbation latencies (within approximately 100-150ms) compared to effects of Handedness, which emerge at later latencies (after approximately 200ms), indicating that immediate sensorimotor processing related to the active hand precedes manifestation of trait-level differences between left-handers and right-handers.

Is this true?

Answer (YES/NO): NO